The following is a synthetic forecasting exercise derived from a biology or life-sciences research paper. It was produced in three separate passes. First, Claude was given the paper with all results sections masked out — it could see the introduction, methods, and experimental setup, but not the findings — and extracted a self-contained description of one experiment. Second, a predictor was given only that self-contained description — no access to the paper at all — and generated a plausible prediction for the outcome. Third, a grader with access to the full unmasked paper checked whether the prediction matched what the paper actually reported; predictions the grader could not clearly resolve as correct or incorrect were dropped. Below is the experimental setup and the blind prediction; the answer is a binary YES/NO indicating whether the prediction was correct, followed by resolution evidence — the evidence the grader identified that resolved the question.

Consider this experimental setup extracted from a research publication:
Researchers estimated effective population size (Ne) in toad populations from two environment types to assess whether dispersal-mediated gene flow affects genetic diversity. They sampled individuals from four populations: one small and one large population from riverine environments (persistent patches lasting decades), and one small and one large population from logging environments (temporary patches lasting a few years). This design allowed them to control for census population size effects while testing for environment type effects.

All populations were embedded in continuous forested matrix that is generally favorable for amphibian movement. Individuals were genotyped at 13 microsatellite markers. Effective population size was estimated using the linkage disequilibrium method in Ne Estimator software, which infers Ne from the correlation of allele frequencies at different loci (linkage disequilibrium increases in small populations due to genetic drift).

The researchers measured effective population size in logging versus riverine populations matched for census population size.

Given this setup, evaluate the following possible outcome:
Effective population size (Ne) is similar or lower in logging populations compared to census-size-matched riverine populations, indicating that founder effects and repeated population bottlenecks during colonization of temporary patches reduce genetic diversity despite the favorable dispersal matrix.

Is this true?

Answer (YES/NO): NO